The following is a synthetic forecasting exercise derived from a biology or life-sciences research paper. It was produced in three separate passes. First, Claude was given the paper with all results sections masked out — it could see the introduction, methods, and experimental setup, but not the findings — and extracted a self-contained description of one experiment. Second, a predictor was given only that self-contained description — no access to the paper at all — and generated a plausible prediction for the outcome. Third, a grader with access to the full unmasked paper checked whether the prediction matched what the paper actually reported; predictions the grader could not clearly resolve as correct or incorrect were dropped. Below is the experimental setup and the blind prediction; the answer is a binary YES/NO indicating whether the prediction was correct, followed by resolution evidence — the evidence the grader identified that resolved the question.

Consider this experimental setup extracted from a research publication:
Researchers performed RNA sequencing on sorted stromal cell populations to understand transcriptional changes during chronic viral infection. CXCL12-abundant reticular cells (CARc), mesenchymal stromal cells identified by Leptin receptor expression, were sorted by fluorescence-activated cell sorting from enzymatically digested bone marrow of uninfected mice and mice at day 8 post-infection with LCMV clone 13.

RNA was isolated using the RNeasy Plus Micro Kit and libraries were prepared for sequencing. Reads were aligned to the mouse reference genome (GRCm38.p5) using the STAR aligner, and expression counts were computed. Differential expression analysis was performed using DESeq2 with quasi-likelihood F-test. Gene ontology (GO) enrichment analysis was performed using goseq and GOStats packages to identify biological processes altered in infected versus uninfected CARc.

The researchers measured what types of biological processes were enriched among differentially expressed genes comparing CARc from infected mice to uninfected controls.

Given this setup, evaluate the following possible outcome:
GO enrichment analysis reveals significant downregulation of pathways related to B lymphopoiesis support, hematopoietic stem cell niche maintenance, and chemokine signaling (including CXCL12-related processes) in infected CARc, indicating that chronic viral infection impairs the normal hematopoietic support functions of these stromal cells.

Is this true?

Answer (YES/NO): NO